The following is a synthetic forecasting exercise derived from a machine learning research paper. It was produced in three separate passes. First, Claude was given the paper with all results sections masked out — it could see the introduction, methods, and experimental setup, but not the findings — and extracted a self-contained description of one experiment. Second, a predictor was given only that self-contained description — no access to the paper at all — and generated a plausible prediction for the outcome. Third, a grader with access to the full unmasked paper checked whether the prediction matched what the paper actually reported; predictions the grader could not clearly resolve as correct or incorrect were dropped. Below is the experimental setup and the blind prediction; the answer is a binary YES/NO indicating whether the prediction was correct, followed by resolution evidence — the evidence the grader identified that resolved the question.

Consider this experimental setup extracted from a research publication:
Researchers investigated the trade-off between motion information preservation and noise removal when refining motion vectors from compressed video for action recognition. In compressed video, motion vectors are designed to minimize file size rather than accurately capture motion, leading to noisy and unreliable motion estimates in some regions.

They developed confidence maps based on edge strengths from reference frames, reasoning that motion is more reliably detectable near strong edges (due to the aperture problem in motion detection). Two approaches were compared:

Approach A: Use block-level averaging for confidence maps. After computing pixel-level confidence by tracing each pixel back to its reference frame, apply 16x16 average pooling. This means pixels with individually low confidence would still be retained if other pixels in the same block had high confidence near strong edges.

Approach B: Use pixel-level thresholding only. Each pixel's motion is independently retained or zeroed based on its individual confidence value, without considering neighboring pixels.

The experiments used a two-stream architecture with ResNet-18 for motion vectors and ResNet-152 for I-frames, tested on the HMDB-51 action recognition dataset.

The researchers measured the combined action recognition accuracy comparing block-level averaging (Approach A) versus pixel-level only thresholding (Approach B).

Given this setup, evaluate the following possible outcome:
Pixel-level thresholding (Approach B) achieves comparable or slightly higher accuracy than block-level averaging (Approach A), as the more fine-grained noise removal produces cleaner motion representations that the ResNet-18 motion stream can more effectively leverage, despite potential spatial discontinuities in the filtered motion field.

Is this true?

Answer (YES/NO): NO